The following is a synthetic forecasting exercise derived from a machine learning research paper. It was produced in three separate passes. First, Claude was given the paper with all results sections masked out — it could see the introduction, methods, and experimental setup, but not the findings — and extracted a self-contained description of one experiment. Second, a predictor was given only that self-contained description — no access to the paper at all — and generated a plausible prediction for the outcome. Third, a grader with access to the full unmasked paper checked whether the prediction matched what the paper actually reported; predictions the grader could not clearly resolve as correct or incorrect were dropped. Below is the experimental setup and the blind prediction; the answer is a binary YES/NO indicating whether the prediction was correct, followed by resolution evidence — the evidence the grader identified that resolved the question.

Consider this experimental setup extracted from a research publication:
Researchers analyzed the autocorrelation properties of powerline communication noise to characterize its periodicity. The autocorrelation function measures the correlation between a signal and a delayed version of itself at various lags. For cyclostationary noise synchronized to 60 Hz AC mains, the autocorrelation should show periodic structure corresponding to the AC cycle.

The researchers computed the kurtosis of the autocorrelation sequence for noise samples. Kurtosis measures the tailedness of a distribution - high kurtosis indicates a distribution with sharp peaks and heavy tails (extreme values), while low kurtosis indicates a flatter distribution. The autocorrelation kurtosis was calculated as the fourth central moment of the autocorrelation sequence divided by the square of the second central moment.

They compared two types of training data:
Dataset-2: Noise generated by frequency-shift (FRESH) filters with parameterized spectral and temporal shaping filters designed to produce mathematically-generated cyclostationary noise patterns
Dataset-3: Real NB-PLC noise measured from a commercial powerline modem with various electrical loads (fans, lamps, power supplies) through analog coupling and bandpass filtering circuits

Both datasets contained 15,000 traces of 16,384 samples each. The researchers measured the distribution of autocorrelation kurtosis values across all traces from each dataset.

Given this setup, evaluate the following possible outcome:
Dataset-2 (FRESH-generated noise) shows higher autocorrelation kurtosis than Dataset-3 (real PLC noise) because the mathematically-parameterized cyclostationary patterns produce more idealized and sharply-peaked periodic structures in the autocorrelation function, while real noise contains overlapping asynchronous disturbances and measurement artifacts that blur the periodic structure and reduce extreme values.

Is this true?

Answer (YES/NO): NO